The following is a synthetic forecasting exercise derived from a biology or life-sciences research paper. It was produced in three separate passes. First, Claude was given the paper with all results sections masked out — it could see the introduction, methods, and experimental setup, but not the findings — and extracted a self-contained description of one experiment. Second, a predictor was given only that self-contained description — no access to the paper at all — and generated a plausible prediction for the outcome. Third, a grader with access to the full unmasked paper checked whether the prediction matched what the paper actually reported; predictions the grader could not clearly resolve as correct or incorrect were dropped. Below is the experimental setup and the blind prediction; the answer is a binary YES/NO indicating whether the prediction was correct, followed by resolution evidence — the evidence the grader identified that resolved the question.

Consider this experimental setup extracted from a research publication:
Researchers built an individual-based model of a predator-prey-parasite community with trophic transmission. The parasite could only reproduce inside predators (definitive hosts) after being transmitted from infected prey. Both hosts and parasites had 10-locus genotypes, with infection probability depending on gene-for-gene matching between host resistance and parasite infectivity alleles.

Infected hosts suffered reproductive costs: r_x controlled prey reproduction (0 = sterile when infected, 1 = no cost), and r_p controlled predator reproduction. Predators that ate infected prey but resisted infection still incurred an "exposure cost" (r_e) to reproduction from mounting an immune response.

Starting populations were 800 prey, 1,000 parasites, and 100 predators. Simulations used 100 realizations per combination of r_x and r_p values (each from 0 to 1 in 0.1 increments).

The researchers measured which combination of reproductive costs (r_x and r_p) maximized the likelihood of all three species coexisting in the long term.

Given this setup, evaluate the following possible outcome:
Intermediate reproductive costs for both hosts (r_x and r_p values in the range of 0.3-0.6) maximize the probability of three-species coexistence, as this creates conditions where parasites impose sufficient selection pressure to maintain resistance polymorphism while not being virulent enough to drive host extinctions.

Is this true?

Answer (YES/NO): NO